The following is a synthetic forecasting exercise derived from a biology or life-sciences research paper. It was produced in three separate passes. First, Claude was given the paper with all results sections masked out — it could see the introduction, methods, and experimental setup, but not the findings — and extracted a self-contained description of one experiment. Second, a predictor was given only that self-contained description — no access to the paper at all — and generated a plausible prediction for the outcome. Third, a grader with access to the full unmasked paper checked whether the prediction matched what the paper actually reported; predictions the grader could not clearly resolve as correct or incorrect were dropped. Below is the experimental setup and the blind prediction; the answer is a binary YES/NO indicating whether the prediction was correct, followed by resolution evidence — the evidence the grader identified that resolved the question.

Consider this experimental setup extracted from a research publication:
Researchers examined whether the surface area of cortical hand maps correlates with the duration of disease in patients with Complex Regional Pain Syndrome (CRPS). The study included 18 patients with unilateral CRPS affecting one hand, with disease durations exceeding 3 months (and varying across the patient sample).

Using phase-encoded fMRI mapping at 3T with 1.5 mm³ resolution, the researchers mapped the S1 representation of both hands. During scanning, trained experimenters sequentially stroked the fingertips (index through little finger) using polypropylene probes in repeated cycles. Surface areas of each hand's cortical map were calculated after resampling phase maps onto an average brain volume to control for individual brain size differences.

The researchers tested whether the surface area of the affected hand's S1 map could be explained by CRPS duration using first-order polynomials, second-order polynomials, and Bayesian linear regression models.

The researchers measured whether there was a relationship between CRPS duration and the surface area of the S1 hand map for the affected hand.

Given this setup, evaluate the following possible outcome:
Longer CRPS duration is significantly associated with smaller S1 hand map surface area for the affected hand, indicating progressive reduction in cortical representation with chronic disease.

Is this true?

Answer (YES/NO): YES